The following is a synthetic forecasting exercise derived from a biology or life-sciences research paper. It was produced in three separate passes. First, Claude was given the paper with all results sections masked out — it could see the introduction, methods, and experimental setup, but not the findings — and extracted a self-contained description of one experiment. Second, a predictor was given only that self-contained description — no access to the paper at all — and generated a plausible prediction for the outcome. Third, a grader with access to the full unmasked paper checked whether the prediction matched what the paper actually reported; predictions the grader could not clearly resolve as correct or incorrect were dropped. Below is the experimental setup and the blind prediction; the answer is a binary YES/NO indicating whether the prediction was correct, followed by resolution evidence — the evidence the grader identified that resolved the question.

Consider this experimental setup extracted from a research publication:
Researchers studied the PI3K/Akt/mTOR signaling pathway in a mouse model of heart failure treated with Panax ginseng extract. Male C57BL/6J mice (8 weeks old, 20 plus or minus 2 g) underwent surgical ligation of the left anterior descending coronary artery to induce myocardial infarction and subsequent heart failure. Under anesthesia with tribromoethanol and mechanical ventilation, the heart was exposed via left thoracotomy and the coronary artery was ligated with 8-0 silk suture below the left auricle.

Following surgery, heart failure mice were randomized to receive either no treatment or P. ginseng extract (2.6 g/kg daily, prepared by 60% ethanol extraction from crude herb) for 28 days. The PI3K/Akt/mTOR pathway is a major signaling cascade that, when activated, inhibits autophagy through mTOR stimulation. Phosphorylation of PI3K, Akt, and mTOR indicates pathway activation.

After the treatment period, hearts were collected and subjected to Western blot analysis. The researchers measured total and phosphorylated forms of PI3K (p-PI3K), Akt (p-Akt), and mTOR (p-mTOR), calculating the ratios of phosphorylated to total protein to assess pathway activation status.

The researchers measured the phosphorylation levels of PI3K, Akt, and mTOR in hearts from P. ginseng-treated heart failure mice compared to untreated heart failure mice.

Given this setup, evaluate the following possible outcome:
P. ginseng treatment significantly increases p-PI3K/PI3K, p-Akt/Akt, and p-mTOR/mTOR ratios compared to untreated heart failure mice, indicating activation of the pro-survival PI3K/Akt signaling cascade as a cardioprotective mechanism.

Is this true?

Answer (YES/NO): NO